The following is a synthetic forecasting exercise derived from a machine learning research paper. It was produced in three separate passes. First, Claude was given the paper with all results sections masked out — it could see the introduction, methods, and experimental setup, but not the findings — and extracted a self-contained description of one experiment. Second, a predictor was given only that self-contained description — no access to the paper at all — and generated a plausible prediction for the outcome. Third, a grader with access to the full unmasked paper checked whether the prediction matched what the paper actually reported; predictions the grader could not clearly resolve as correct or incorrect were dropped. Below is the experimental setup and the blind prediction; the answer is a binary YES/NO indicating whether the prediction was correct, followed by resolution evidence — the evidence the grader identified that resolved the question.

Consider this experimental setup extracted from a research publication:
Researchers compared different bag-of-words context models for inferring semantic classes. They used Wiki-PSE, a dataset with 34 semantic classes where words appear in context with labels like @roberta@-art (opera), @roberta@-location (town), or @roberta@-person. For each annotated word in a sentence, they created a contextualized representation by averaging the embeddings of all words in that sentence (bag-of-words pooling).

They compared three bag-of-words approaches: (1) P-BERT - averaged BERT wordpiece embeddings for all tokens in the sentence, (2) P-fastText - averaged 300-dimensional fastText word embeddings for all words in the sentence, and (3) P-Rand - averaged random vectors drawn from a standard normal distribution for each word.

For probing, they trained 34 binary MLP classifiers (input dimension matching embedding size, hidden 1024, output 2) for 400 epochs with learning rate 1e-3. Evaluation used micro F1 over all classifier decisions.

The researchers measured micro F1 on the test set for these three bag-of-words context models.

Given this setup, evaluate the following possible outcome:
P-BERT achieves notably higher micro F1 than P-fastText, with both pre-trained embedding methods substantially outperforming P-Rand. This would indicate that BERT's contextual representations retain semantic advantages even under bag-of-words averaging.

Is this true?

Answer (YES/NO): NO